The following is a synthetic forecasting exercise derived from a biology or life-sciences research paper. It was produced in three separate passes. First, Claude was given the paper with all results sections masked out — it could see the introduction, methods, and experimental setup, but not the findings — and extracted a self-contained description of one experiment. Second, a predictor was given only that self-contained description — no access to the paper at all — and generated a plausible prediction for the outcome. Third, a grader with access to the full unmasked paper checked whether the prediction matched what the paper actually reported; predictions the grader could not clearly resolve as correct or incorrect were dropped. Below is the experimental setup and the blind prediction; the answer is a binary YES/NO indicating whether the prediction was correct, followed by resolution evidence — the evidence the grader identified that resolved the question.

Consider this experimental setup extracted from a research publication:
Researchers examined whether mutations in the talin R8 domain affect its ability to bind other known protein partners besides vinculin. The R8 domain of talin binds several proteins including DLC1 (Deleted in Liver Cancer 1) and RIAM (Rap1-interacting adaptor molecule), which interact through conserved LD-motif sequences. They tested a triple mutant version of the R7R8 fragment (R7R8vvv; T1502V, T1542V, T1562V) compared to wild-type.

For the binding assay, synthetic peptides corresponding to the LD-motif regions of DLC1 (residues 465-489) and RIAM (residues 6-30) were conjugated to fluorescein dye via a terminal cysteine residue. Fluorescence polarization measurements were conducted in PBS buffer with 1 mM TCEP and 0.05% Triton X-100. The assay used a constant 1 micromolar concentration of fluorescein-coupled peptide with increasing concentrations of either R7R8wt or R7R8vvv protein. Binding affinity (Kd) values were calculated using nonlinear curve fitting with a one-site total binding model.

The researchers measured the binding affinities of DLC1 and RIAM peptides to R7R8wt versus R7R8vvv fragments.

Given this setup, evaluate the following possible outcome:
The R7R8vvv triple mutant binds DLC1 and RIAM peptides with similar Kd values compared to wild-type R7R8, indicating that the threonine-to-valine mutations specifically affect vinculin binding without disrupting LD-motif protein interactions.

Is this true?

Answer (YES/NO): YES